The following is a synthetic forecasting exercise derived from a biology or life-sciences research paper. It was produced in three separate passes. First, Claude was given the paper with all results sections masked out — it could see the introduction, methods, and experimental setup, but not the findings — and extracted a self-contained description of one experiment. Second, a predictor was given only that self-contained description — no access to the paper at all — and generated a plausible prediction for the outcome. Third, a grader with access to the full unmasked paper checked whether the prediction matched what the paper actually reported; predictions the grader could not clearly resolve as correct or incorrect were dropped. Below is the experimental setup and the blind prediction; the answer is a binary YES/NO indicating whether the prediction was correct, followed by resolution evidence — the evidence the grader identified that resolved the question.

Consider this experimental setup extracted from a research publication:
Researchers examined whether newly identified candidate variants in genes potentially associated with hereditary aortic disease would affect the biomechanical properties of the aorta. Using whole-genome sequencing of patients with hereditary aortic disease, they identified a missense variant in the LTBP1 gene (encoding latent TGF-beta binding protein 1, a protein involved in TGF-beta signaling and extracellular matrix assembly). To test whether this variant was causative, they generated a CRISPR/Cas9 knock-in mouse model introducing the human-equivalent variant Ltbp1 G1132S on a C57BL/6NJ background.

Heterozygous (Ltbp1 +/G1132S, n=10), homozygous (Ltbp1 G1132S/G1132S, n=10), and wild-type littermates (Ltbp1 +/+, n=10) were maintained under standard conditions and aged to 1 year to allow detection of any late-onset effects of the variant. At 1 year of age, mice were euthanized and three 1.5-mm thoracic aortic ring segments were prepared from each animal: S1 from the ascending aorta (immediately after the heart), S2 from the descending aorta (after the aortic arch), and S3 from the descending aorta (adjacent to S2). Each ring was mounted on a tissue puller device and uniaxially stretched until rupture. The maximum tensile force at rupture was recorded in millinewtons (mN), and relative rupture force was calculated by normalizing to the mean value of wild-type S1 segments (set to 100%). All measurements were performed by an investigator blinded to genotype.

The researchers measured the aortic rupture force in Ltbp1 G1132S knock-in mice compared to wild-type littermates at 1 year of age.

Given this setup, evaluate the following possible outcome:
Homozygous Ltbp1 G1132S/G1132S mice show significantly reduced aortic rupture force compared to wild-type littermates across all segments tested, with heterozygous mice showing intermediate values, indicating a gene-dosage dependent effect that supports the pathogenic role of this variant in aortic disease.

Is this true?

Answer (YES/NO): NO